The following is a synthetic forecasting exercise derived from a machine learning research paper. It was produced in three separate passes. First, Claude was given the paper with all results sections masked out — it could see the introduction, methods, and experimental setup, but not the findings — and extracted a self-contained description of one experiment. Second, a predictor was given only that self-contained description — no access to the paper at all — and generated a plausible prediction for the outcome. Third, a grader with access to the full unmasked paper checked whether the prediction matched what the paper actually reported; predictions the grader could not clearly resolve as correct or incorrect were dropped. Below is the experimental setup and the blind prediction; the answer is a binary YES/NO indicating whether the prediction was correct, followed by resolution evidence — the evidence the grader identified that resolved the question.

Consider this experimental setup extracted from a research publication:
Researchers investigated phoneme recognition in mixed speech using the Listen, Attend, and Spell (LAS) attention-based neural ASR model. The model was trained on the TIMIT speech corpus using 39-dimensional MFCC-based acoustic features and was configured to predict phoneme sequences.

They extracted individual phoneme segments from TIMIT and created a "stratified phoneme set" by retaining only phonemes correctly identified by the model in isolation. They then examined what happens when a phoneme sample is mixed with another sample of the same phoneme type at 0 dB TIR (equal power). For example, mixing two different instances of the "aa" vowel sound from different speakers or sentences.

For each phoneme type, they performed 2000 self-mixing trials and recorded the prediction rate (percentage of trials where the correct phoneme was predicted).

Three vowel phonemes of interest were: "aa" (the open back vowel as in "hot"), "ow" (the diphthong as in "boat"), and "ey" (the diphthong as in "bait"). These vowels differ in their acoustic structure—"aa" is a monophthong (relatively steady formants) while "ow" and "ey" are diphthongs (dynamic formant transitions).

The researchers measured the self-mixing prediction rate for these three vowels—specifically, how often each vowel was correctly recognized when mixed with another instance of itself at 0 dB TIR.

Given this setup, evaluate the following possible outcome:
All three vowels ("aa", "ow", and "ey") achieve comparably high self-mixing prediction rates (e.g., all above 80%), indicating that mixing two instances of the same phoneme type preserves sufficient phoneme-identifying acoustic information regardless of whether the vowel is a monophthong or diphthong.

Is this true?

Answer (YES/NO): NO